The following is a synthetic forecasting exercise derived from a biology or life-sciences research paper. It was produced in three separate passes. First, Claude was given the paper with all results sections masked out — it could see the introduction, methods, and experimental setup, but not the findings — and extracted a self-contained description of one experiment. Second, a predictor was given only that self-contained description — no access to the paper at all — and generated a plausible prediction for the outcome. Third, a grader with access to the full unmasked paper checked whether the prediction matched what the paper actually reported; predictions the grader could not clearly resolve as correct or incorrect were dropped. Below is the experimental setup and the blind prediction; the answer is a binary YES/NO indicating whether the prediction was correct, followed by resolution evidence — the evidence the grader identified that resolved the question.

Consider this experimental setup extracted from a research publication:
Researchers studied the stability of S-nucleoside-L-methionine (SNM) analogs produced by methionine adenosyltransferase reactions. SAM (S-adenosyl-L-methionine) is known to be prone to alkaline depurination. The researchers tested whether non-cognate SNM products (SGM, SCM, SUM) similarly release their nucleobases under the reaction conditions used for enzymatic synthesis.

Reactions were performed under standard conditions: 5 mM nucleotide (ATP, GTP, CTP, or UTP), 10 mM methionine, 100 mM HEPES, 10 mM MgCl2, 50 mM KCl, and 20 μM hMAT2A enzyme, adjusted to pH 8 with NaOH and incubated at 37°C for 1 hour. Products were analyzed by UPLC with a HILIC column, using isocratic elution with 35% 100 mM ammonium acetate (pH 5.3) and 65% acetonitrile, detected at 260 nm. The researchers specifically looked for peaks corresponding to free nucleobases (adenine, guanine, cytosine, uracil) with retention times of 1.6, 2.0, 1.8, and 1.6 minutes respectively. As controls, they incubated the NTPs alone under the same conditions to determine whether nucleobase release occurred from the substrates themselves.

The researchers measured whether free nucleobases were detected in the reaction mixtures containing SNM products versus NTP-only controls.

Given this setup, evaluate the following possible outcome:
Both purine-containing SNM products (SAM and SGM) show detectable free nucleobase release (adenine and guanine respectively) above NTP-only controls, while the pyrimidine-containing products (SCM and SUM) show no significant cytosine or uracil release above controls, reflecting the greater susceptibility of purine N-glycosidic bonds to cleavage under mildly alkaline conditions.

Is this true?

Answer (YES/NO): NO